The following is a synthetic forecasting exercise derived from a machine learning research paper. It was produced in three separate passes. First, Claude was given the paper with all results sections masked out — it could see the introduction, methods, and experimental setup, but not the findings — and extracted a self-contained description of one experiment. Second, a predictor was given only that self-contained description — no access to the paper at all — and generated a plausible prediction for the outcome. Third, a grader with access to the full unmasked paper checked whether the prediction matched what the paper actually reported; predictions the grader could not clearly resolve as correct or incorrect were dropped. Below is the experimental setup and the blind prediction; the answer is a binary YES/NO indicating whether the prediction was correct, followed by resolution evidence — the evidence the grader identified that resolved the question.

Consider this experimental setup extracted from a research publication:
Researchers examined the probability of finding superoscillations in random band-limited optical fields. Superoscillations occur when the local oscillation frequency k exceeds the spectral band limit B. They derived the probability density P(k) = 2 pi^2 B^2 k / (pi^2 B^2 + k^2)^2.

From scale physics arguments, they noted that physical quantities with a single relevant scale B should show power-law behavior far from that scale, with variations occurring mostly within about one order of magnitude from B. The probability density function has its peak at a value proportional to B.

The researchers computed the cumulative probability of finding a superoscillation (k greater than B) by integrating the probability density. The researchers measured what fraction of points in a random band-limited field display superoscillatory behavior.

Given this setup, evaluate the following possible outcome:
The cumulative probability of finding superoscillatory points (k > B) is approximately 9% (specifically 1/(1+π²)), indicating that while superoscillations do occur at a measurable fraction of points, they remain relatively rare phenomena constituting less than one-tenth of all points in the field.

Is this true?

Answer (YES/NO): NO